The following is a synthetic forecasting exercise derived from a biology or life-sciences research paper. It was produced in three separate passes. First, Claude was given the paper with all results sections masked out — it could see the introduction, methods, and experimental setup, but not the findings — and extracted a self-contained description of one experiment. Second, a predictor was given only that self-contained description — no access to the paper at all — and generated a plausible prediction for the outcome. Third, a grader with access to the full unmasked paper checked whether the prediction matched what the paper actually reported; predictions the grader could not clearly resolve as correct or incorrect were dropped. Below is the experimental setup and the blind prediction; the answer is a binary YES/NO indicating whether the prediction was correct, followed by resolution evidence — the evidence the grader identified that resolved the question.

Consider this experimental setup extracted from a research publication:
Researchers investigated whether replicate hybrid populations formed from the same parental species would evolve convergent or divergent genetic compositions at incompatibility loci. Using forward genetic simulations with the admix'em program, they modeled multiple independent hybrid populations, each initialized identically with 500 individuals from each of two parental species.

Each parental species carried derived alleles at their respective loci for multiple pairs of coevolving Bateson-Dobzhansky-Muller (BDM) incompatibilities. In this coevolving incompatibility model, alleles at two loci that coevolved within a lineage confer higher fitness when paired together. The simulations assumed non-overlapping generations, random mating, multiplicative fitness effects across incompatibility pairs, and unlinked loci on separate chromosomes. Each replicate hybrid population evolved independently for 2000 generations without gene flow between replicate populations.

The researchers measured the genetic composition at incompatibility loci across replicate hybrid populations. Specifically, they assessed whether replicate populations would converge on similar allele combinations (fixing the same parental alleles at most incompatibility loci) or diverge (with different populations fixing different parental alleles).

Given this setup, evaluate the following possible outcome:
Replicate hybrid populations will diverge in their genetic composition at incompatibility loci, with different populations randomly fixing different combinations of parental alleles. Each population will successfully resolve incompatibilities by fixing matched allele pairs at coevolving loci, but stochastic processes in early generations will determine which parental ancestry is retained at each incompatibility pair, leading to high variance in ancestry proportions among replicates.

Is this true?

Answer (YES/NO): YES